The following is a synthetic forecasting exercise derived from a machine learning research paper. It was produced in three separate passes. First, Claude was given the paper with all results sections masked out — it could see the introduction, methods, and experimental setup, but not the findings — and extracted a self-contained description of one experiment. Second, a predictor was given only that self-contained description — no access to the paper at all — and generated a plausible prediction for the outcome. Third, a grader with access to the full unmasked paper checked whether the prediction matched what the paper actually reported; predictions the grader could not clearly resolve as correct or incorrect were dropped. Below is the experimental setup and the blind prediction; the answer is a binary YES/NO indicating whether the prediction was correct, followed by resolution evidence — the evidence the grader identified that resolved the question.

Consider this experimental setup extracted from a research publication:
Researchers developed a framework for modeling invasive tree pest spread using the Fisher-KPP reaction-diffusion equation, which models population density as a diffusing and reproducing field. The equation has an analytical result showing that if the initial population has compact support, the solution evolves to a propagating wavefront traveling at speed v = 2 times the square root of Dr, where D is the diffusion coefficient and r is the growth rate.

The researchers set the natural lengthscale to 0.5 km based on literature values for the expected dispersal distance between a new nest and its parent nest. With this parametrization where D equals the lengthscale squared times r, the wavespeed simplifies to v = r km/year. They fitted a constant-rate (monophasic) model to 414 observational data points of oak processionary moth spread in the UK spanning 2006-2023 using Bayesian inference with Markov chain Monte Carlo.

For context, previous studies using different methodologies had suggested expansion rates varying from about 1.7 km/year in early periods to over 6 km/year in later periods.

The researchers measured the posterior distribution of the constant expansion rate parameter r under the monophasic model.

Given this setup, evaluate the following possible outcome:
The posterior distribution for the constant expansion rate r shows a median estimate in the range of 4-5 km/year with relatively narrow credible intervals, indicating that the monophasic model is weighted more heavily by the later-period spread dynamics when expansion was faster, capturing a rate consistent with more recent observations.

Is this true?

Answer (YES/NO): NO